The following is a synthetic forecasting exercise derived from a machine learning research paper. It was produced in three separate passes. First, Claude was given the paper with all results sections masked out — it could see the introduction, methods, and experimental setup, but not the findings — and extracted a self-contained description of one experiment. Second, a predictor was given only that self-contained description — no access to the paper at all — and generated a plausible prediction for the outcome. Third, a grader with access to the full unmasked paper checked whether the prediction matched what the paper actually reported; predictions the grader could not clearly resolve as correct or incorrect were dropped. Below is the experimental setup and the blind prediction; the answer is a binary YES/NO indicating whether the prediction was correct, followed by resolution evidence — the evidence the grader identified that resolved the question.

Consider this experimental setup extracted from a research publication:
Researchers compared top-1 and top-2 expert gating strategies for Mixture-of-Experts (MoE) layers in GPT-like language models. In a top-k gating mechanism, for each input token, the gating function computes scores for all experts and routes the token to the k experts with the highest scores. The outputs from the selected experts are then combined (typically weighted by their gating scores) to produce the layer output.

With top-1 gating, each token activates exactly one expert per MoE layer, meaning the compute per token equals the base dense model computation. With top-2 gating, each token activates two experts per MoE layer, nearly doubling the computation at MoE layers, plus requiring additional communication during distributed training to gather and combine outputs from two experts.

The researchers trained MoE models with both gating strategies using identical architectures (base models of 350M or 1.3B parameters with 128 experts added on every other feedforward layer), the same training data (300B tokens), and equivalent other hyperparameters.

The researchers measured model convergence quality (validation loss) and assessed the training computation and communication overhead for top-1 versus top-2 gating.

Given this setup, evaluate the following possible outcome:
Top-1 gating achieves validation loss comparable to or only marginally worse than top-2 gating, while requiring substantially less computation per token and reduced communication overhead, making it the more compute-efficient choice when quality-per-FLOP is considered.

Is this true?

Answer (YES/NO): YES